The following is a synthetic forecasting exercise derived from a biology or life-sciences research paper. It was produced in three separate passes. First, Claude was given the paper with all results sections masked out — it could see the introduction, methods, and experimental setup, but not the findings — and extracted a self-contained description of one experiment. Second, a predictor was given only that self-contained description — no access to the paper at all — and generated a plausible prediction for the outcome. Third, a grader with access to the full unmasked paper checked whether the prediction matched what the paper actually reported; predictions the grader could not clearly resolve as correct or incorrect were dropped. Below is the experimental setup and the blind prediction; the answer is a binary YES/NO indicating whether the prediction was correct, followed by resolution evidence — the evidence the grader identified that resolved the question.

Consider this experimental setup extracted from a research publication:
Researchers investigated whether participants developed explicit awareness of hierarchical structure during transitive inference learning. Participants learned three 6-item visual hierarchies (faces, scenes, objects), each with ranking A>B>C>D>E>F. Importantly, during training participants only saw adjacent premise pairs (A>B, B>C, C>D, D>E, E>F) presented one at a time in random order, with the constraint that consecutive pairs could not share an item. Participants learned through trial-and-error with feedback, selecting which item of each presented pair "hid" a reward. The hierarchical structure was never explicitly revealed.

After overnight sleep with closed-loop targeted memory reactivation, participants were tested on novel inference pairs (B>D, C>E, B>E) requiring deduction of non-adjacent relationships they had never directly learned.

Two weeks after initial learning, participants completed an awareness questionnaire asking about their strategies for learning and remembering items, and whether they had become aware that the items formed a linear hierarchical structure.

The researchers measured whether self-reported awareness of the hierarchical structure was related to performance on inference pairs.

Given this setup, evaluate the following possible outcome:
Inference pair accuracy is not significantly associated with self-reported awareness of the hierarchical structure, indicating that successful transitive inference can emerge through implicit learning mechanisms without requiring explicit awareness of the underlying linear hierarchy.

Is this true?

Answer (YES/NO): YES